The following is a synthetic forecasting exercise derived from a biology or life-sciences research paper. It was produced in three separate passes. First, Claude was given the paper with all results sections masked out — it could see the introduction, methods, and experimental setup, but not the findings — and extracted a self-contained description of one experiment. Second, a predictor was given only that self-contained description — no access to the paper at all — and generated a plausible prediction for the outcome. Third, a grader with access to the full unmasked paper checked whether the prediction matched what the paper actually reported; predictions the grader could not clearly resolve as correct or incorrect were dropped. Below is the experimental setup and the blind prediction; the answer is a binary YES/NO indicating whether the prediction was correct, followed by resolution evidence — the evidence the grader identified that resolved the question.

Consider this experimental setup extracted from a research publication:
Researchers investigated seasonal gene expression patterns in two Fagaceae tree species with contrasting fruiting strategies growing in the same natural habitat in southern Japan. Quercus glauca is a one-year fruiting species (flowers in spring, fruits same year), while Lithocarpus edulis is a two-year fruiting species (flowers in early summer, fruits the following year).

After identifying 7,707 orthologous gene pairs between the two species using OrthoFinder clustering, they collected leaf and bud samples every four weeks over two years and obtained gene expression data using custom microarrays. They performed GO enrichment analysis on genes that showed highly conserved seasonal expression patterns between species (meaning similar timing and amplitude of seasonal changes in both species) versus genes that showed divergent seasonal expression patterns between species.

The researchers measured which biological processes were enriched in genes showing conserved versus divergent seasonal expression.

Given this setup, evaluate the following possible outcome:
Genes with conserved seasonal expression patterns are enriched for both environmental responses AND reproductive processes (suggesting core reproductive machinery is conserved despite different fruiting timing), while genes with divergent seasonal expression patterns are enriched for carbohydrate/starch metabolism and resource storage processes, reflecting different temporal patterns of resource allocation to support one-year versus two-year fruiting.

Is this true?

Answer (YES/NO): NO